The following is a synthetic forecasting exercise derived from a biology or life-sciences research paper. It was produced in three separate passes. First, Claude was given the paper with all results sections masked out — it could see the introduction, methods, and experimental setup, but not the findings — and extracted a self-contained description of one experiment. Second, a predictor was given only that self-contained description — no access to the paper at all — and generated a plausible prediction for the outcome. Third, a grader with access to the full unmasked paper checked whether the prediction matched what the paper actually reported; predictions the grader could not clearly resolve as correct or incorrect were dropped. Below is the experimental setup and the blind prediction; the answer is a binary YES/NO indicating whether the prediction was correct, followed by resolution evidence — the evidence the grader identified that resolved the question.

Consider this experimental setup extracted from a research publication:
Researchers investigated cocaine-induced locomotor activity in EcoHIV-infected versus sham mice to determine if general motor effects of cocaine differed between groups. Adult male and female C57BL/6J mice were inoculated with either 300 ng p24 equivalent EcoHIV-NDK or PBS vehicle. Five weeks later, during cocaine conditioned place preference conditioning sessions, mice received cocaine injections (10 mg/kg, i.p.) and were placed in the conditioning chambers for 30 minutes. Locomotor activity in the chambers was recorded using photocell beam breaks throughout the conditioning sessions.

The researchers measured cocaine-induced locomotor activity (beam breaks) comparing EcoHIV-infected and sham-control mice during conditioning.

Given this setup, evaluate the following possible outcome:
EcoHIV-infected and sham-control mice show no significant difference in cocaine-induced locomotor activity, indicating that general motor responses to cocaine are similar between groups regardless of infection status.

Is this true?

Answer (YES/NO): YES